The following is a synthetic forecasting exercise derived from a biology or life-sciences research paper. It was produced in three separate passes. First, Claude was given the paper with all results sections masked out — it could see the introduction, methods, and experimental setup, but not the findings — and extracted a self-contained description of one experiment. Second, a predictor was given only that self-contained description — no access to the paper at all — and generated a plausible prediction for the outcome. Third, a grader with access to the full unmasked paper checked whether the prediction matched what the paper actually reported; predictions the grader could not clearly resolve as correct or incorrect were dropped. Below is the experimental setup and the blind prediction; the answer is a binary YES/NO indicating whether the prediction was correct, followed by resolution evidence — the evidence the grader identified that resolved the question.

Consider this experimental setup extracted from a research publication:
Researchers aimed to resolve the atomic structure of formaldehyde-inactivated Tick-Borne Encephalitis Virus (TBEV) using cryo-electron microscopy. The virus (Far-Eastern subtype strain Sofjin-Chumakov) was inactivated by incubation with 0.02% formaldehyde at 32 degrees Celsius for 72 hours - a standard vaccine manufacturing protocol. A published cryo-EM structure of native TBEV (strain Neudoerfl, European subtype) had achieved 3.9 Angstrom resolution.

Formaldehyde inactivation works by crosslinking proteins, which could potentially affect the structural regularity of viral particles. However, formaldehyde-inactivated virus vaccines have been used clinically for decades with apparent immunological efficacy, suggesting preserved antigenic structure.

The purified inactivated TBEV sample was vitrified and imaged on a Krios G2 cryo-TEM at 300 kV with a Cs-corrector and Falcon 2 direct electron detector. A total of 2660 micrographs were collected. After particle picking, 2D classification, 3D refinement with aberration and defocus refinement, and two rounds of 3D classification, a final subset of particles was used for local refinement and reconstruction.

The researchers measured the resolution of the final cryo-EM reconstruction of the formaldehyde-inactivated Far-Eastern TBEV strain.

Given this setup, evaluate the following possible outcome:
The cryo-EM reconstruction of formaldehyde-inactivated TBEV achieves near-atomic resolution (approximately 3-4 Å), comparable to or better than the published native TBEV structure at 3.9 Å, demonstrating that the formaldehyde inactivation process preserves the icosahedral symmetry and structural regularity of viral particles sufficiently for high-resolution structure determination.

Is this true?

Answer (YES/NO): YES